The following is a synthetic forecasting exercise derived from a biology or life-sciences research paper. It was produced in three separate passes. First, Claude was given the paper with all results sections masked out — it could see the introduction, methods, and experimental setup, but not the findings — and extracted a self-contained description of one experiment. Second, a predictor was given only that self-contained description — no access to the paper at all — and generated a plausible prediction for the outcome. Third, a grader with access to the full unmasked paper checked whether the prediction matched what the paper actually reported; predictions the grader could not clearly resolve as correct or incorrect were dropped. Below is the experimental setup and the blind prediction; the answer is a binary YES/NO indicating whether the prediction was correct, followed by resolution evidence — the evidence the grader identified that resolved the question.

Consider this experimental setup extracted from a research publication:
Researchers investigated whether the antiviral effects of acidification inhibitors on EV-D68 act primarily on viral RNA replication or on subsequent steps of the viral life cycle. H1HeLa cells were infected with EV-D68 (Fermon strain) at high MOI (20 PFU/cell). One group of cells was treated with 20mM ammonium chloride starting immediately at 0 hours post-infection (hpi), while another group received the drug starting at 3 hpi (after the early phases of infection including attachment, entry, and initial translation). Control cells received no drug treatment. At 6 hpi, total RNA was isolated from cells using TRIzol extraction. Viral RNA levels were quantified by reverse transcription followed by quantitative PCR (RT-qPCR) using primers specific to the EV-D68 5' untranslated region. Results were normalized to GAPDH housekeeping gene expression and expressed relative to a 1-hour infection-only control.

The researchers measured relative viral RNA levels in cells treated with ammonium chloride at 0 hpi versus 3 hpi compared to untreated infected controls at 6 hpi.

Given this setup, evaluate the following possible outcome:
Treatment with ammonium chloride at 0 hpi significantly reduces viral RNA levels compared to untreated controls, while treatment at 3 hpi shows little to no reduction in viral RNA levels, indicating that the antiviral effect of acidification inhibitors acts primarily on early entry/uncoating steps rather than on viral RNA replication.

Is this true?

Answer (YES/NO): NO